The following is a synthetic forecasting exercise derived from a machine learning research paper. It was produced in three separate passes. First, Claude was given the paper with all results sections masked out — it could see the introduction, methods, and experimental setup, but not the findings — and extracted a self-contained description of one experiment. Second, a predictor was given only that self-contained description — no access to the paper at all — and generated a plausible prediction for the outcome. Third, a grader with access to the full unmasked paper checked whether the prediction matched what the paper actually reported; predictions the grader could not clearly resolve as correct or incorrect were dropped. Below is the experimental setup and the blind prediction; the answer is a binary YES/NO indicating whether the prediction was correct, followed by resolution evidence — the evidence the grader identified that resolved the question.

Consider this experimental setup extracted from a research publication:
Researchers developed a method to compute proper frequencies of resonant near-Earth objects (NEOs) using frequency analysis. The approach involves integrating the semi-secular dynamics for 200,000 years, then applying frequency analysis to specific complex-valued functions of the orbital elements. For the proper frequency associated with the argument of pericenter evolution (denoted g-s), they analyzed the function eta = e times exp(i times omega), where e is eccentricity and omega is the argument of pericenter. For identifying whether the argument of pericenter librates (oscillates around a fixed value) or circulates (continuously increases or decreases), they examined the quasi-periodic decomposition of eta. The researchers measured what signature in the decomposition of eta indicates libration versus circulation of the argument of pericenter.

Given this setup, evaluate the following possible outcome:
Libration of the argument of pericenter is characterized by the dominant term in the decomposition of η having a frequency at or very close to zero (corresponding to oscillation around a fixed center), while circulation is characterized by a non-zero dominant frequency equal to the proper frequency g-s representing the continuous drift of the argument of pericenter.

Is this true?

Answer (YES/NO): NO